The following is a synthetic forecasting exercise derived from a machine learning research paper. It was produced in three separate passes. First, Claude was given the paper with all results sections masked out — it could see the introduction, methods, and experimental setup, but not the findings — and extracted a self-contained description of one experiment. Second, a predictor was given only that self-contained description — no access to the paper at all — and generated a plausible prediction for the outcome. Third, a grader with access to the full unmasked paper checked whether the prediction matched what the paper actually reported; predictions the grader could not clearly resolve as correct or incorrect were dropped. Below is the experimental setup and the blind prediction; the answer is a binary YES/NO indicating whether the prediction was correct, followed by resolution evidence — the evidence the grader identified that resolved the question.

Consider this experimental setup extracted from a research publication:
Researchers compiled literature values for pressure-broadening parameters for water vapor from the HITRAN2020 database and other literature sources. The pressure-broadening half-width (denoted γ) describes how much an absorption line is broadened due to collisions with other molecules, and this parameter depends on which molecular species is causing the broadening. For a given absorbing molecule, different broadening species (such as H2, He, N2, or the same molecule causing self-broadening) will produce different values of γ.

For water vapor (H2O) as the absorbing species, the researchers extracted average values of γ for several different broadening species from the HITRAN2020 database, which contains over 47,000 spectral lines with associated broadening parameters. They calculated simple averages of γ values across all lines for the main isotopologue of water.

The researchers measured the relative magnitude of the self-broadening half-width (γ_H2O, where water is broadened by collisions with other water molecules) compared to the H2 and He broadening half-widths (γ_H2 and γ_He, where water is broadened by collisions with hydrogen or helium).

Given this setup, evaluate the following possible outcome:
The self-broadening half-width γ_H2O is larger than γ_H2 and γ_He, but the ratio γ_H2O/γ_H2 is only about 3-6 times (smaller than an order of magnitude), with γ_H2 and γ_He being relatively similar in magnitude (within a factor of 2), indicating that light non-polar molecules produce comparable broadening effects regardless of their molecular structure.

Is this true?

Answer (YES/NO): NO